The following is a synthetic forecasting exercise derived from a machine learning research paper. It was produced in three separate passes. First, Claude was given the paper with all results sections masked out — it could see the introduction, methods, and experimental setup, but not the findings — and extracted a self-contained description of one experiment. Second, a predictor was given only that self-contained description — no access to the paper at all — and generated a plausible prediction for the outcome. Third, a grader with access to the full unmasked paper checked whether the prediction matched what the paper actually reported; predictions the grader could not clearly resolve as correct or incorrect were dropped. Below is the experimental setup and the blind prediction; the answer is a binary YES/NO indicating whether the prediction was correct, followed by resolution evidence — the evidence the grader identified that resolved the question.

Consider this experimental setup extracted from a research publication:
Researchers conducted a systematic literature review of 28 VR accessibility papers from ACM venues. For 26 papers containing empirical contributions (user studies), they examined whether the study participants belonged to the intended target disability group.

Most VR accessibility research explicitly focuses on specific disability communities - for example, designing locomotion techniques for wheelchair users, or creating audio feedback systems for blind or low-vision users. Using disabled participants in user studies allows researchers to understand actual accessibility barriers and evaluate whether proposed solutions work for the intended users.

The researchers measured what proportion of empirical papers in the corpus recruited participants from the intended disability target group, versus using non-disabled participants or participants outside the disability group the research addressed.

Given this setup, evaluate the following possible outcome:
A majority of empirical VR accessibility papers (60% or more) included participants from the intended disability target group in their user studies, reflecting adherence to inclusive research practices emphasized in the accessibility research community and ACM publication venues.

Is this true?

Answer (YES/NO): YES